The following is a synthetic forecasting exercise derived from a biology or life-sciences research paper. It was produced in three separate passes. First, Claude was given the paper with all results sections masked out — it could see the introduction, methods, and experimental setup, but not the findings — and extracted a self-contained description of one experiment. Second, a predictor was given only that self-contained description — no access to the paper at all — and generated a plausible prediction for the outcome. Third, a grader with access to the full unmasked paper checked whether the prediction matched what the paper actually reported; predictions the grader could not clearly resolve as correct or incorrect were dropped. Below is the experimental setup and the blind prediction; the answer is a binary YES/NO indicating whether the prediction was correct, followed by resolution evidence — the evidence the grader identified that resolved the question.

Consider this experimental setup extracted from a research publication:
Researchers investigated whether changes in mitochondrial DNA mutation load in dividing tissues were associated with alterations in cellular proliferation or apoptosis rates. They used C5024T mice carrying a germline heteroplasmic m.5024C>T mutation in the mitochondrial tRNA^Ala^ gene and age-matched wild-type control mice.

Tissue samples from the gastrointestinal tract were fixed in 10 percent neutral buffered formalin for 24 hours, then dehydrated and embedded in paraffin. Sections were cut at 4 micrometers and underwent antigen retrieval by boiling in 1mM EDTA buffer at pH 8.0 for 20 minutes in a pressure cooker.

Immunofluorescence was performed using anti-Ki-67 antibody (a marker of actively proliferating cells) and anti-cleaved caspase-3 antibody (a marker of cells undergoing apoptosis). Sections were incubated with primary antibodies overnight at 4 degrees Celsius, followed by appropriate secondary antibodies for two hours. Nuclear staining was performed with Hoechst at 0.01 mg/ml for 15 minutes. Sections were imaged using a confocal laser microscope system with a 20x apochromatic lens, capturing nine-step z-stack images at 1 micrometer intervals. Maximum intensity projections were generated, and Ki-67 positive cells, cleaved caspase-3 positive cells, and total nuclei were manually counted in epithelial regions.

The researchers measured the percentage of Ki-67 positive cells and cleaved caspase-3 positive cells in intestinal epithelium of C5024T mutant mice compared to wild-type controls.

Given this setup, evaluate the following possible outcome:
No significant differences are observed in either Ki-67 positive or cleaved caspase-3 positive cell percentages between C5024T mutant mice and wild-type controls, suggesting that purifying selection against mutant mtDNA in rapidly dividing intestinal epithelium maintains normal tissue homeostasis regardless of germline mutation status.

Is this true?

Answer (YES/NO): YES